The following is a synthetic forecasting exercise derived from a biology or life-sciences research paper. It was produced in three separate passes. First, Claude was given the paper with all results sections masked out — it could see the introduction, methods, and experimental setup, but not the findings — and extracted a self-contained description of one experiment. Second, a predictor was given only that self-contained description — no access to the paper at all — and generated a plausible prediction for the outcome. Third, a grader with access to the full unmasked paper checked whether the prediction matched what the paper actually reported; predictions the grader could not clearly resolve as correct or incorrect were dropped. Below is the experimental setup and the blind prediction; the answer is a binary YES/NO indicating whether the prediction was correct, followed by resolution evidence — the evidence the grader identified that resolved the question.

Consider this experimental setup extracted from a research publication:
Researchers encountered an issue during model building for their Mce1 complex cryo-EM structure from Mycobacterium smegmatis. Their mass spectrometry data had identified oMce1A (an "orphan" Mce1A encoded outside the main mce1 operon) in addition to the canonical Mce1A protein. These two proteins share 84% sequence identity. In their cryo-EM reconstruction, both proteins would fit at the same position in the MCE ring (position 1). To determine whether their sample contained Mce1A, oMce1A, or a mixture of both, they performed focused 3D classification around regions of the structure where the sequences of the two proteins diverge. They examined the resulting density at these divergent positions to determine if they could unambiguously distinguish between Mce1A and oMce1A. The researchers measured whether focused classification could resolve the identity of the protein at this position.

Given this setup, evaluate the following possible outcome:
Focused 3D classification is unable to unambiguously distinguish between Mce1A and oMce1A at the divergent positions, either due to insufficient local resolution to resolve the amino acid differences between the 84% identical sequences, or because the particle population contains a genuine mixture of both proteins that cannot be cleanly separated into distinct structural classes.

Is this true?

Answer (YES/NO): YES